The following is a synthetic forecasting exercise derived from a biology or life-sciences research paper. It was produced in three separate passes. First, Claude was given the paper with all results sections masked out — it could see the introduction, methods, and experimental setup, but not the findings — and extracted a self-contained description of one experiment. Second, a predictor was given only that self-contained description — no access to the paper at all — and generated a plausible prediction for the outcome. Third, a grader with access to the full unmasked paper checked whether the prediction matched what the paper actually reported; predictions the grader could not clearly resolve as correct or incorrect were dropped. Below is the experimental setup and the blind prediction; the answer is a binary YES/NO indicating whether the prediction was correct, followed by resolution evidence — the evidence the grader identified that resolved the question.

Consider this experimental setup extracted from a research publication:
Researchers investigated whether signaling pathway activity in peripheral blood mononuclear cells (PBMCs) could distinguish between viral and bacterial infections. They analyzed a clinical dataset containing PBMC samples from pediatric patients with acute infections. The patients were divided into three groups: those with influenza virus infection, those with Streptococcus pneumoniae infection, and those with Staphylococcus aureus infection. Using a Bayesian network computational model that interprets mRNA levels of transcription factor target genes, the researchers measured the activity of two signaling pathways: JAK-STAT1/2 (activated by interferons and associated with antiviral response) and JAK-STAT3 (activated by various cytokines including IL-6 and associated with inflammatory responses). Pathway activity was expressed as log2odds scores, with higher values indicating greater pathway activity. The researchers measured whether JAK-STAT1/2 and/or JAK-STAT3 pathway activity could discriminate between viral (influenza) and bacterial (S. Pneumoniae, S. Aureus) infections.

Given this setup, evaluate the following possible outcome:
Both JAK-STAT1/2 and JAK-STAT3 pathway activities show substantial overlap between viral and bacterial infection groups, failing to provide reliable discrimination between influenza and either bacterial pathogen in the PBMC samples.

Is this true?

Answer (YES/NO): NO